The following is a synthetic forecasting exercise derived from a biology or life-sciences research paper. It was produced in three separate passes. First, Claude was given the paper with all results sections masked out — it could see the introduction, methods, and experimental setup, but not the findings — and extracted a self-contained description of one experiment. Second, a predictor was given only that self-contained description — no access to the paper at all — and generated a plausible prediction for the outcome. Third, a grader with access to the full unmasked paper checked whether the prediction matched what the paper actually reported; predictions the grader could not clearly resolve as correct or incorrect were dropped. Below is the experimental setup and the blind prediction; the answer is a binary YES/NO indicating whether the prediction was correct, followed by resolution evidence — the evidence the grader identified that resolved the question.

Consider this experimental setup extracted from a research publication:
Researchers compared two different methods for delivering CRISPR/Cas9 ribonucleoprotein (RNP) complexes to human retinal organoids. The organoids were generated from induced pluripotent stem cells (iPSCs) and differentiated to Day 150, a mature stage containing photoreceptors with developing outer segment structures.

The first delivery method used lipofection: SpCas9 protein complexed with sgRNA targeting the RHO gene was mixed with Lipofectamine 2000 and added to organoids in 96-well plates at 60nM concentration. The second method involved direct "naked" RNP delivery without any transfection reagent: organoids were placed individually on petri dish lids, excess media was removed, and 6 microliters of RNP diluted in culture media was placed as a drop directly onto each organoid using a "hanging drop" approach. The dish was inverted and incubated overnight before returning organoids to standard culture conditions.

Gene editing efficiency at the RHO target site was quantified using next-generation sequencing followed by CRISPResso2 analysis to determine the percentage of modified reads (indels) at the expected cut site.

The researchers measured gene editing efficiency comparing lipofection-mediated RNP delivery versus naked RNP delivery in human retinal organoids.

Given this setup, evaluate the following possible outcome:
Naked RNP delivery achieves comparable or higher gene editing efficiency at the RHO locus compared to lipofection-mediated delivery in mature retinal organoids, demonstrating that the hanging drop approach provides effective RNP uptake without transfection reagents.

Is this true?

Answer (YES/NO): YES